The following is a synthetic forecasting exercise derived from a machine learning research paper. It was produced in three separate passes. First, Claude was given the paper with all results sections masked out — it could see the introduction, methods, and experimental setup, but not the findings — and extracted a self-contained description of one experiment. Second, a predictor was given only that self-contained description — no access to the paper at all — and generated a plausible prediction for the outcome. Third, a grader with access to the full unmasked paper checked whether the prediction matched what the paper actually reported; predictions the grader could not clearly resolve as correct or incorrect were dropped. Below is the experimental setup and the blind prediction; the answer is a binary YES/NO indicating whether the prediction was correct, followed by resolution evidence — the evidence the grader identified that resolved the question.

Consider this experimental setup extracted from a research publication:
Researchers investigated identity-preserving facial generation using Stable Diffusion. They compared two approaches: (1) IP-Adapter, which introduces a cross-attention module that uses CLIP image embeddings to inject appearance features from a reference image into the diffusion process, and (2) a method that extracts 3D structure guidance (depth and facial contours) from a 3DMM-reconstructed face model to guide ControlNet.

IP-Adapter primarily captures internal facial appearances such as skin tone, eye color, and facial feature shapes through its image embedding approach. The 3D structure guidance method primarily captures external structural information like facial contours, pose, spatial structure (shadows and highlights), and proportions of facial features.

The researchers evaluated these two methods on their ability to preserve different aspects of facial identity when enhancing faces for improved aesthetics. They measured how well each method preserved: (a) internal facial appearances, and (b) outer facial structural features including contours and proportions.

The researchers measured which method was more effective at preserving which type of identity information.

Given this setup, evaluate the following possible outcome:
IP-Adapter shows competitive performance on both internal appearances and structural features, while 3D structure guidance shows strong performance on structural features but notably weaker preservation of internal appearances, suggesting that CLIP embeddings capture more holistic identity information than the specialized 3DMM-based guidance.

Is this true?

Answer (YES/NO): NO